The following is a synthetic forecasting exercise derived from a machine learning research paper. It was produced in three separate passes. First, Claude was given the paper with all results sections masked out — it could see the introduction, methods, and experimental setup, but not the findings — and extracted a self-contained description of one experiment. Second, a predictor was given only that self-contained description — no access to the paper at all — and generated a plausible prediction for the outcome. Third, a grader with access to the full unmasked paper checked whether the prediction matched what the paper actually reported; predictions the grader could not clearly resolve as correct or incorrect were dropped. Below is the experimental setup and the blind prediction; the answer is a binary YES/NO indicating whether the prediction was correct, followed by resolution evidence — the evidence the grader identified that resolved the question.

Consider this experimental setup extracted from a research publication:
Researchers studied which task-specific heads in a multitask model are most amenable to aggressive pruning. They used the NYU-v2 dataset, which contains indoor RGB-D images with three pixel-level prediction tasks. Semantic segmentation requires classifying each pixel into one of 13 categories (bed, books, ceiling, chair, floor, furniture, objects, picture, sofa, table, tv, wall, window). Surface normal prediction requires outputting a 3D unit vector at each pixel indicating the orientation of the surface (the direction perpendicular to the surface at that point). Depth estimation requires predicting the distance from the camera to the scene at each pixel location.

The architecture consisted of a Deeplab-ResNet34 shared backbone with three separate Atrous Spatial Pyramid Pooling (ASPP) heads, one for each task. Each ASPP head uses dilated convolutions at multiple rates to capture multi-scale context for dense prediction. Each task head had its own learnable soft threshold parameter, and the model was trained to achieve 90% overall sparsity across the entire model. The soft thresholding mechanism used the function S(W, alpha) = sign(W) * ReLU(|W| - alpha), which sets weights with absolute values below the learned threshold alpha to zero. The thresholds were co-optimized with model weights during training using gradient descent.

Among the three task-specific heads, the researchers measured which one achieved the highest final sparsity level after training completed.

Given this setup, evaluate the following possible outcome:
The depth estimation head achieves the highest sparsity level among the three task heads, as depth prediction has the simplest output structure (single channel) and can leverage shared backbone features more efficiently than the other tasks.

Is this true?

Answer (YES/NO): NO